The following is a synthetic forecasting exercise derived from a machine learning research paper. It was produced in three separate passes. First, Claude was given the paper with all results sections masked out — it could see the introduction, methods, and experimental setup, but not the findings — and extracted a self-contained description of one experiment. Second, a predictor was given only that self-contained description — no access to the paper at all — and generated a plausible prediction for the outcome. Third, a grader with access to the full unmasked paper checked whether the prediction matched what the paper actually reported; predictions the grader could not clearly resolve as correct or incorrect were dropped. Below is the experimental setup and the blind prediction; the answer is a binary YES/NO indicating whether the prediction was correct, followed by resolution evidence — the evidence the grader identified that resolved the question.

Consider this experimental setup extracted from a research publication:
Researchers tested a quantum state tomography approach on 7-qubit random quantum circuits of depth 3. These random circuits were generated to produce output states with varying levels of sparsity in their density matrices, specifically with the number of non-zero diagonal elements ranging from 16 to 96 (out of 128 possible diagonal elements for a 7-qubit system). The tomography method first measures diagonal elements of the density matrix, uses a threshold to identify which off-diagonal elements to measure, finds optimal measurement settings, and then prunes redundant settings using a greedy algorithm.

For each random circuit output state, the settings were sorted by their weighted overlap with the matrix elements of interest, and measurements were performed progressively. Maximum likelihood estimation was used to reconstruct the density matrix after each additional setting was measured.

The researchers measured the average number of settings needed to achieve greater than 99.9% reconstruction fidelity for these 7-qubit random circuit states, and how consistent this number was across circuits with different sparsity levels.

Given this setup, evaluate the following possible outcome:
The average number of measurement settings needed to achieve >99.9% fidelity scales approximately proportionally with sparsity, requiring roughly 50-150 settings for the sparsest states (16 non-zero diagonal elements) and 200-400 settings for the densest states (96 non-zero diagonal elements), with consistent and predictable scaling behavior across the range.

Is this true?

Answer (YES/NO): NO